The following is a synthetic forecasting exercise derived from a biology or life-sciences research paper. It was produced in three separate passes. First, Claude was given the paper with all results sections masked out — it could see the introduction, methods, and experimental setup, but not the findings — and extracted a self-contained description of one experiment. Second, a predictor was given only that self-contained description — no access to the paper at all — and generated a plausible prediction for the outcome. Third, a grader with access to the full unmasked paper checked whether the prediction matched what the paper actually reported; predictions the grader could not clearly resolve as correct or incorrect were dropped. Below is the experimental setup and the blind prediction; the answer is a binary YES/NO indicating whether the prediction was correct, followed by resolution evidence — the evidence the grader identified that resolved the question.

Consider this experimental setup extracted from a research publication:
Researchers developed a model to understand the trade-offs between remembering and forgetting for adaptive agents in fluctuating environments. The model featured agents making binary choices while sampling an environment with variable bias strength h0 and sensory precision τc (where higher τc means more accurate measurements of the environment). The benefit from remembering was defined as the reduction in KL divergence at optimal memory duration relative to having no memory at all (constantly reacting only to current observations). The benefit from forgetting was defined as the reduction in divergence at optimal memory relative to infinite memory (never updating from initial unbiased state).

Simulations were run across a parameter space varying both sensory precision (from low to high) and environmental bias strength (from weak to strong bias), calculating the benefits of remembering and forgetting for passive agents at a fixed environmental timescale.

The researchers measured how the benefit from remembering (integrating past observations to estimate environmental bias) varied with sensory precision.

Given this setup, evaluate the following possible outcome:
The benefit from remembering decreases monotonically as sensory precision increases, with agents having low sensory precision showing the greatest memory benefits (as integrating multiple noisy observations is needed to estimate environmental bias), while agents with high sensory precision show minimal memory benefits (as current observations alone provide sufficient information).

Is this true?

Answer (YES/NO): NO